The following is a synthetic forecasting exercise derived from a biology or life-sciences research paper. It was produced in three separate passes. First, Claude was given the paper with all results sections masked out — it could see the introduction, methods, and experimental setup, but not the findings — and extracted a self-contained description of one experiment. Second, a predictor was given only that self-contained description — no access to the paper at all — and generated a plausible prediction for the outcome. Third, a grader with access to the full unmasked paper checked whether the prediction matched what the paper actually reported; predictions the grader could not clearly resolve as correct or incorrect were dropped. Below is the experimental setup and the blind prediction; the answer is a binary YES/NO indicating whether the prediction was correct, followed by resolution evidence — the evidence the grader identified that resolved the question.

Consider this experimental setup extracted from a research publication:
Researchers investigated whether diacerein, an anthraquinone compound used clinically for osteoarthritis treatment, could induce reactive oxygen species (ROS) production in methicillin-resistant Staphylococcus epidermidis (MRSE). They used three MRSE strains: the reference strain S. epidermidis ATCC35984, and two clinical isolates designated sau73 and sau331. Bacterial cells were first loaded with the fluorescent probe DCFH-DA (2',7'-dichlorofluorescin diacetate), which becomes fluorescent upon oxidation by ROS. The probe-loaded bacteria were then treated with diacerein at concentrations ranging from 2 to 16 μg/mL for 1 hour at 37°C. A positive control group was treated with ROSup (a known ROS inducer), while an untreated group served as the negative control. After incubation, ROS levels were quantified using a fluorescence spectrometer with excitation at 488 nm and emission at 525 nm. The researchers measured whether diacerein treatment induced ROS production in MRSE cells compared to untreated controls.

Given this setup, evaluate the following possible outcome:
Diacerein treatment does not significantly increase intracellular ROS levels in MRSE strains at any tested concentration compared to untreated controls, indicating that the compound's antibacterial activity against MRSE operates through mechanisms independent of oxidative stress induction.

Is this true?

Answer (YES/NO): NO